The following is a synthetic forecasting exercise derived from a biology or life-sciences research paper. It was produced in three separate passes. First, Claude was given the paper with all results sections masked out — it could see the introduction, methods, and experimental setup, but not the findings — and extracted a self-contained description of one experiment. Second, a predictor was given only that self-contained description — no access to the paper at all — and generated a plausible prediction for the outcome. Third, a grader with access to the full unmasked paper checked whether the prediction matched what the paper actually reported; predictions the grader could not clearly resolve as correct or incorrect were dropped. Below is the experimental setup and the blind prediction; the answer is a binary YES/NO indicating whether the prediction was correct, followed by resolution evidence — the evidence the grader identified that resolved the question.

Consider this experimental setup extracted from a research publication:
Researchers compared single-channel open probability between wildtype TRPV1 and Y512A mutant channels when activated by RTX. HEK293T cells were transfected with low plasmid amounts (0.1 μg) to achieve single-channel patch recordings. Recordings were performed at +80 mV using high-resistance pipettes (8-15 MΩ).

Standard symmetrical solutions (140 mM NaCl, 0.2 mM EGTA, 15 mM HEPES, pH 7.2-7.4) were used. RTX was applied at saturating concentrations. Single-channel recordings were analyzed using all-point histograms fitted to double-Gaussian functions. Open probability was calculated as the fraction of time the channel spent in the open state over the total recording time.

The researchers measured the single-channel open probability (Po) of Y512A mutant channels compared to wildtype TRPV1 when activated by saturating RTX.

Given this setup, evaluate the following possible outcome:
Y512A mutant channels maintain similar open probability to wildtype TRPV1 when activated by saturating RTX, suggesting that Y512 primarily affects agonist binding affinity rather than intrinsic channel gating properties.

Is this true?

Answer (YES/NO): YES